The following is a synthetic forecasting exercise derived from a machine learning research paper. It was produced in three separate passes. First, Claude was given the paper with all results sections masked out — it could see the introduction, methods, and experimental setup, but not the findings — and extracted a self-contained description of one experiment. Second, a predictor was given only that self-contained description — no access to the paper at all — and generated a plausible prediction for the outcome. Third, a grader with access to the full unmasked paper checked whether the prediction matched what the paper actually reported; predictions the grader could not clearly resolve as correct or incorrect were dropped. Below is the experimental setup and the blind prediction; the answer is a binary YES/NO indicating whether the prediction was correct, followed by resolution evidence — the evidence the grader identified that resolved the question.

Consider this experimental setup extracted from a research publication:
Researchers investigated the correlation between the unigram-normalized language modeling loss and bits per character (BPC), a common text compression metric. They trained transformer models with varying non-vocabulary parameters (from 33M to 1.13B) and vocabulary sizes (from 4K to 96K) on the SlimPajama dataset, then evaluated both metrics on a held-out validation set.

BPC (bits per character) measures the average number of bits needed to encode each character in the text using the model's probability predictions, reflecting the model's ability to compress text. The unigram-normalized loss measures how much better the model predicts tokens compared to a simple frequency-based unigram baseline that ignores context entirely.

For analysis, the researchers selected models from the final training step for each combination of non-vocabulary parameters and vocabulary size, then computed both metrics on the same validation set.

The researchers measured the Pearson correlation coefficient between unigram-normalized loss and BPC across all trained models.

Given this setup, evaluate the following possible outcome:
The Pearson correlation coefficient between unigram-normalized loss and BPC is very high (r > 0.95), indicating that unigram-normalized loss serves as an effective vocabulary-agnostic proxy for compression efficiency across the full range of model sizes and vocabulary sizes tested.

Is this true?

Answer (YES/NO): YES